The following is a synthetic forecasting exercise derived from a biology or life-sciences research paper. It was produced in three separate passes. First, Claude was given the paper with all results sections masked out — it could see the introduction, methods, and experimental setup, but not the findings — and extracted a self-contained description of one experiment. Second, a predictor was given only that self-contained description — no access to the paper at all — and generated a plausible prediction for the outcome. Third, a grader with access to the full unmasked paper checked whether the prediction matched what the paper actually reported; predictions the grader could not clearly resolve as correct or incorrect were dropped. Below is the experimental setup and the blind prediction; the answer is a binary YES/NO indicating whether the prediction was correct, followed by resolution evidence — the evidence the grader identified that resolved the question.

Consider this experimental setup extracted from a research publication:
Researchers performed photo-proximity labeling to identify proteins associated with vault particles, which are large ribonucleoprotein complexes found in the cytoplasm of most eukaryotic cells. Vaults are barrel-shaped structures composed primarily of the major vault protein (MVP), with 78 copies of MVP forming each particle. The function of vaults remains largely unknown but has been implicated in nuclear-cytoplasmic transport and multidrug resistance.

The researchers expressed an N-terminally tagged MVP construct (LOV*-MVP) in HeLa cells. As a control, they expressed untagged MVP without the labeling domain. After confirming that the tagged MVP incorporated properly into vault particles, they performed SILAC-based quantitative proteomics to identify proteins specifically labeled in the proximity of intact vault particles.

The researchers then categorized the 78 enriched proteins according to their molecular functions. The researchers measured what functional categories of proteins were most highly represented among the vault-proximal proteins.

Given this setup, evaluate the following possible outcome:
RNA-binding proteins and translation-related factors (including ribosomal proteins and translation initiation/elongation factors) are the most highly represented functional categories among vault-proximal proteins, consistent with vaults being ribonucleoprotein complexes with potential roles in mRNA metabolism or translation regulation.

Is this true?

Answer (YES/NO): NO